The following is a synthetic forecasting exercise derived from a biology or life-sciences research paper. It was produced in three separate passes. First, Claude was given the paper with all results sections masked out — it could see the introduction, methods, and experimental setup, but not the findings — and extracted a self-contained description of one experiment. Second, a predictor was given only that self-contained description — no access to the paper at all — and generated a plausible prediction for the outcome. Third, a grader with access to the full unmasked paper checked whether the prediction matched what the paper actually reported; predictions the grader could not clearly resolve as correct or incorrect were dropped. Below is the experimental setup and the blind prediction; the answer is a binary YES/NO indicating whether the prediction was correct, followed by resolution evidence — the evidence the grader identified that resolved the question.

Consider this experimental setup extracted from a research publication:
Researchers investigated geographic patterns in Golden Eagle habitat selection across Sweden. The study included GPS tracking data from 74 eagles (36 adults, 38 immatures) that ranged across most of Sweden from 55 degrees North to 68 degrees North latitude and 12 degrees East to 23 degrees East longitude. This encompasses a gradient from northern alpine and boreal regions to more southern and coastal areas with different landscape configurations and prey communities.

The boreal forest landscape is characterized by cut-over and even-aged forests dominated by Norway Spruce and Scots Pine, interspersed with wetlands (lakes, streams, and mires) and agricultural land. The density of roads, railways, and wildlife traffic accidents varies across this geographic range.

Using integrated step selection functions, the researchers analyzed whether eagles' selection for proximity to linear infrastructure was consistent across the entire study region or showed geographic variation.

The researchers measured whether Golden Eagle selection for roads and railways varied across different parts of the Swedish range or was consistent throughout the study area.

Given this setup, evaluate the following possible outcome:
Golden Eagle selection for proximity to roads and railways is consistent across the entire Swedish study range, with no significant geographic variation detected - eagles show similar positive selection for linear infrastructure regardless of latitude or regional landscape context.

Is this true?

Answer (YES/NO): YES